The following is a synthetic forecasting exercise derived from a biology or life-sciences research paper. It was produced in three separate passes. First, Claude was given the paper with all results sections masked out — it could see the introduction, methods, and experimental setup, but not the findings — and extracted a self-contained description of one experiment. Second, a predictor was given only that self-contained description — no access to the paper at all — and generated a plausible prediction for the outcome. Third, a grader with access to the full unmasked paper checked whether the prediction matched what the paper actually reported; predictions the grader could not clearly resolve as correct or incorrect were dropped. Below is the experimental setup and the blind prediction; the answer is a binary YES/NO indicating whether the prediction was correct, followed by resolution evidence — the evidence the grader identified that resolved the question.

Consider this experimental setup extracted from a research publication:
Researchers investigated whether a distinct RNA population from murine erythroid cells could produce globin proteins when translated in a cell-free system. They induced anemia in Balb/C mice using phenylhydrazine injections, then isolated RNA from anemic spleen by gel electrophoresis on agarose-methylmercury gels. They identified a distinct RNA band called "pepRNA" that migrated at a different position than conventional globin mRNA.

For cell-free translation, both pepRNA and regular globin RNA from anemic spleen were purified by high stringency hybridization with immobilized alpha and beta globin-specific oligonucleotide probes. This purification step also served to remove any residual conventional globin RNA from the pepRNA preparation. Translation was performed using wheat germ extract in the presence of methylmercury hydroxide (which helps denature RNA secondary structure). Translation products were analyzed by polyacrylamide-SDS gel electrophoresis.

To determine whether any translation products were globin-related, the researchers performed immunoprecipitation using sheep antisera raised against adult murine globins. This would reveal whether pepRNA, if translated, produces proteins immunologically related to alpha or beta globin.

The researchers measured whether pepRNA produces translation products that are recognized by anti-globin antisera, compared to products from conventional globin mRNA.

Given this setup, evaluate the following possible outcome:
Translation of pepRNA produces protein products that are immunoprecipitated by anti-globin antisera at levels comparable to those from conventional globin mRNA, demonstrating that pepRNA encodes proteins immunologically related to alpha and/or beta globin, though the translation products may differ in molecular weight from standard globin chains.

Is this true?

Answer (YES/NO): NO